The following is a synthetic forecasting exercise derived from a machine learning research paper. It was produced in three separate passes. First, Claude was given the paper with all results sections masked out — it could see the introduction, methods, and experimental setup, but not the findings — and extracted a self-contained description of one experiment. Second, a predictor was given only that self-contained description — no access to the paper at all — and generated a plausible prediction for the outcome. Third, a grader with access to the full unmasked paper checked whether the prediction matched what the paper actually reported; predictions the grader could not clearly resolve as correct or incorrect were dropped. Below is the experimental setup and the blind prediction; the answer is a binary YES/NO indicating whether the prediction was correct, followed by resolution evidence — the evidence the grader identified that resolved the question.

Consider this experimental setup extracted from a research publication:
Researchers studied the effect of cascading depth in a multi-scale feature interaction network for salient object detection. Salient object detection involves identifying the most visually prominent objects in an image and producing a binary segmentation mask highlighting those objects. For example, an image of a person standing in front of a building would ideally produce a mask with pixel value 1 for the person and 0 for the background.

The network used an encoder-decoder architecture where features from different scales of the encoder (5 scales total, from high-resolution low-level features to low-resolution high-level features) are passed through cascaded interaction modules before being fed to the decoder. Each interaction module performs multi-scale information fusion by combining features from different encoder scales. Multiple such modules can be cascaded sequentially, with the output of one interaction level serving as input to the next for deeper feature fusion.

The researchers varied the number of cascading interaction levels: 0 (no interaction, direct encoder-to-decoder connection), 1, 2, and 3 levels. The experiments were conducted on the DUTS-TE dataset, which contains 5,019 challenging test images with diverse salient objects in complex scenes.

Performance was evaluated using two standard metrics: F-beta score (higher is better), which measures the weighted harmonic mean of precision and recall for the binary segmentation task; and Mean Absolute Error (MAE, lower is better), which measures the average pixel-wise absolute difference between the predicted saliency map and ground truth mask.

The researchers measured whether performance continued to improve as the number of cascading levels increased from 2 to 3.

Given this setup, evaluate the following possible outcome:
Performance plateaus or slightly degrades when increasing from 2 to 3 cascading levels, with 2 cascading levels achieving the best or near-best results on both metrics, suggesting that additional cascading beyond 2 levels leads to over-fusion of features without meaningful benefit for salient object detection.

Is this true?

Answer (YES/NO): YES